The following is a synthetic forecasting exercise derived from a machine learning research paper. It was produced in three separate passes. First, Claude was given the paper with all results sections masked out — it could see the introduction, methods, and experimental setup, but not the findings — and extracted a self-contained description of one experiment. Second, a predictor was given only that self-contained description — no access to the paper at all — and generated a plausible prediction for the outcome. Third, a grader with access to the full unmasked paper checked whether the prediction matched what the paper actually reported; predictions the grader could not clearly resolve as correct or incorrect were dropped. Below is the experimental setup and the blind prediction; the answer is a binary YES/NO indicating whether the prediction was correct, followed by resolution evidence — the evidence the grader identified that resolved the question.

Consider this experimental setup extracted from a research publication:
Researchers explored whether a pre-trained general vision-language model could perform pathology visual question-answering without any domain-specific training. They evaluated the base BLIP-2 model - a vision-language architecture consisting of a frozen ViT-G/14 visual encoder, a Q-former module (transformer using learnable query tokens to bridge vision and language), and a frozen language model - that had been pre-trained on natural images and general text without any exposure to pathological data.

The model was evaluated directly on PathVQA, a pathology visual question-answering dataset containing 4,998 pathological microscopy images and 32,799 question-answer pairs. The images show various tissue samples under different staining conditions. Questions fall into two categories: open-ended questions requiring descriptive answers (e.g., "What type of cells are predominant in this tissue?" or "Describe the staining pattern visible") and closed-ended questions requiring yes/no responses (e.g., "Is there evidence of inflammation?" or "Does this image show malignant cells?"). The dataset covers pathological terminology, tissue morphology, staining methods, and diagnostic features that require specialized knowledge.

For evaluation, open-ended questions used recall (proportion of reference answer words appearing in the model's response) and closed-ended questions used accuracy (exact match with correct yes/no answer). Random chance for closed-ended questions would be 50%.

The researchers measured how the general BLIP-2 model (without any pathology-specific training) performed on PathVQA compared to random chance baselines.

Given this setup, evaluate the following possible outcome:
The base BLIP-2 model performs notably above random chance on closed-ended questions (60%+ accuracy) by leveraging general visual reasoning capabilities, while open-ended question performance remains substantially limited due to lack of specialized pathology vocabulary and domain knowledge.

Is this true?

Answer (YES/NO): YES